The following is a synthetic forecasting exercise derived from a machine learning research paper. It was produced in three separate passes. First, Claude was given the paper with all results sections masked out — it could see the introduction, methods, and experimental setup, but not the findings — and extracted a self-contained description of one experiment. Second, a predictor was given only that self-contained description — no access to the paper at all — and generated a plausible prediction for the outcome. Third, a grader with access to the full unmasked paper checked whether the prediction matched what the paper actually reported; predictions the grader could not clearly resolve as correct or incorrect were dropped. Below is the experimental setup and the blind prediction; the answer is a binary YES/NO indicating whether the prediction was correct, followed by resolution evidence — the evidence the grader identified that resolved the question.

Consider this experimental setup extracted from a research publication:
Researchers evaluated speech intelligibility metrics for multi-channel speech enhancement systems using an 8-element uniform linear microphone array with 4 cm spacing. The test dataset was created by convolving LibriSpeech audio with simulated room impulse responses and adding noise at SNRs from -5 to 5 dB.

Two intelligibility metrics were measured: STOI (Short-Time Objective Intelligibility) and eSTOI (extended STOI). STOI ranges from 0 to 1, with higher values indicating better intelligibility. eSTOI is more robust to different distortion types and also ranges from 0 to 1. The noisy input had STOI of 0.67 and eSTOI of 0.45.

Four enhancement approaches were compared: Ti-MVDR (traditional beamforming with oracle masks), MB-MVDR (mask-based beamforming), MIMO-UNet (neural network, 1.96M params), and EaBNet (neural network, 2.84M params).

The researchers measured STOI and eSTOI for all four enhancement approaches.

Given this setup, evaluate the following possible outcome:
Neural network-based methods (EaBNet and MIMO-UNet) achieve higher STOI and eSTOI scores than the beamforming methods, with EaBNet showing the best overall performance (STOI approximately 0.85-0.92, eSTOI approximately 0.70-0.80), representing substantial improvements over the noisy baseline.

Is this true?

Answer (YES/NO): NO